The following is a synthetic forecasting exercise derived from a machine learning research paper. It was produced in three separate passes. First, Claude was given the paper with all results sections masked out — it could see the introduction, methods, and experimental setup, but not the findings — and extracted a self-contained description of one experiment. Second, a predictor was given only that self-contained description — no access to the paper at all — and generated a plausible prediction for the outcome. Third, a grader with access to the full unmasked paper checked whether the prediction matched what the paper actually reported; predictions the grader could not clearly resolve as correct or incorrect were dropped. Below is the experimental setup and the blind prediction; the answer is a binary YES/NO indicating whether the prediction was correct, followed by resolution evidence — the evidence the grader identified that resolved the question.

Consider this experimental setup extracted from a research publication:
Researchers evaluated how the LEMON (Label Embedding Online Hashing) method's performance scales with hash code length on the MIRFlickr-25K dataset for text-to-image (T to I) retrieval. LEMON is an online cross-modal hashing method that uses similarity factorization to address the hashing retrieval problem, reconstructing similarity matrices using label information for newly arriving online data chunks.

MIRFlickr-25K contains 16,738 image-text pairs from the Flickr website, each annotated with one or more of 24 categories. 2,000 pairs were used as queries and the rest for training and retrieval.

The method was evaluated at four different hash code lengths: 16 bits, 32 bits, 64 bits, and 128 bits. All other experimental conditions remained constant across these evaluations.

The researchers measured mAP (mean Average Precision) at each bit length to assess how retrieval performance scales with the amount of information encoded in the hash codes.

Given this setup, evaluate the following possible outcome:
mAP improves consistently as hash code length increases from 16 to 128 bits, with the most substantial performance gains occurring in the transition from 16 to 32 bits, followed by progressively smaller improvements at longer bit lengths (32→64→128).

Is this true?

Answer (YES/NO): NO